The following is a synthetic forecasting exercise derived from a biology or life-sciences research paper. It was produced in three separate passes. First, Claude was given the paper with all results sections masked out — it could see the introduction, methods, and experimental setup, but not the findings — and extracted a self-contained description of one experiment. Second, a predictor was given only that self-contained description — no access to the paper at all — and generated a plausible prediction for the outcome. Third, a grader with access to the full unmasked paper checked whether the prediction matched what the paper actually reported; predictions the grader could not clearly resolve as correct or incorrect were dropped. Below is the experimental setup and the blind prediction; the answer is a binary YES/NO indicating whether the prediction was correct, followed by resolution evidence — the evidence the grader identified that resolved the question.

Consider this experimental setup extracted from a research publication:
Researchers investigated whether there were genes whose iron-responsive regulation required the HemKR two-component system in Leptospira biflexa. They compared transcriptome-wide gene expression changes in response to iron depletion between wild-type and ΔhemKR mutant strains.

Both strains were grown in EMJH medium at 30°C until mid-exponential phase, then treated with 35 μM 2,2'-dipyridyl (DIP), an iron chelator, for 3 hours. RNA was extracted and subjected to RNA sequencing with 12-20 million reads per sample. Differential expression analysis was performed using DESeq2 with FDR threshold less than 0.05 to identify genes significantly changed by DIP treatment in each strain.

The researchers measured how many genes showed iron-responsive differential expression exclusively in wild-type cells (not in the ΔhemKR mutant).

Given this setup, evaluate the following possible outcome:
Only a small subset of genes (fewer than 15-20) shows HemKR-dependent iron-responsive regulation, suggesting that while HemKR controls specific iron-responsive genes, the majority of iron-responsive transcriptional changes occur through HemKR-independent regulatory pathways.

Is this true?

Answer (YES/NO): NO